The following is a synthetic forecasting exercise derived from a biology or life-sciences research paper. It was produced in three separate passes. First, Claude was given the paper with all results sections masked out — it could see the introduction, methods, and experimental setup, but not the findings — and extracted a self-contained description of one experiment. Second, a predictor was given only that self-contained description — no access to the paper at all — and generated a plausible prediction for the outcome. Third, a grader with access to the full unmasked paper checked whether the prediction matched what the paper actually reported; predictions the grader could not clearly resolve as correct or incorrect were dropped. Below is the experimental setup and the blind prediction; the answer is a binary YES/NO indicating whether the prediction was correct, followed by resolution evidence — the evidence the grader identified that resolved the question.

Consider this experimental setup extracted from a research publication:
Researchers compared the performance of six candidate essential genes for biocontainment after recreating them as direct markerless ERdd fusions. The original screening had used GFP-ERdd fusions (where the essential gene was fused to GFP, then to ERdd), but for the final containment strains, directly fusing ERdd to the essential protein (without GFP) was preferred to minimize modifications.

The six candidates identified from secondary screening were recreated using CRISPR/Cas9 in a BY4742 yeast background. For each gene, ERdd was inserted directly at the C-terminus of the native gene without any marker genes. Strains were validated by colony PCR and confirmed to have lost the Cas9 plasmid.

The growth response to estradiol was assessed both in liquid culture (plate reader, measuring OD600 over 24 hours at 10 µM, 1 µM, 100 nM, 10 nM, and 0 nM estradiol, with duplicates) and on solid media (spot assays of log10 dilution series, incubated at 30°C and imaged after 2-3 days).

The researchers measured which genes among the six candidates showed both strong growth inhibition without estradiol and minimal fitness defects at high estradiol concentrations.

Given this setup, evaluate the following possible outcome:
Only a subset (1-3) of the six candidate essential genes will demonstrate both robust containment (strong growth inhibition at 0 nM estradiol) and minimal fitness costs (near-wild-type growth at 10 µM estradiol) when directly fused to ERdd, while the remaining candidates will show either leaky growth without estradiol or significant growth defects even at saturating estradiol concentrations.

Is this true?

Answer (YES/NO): YES